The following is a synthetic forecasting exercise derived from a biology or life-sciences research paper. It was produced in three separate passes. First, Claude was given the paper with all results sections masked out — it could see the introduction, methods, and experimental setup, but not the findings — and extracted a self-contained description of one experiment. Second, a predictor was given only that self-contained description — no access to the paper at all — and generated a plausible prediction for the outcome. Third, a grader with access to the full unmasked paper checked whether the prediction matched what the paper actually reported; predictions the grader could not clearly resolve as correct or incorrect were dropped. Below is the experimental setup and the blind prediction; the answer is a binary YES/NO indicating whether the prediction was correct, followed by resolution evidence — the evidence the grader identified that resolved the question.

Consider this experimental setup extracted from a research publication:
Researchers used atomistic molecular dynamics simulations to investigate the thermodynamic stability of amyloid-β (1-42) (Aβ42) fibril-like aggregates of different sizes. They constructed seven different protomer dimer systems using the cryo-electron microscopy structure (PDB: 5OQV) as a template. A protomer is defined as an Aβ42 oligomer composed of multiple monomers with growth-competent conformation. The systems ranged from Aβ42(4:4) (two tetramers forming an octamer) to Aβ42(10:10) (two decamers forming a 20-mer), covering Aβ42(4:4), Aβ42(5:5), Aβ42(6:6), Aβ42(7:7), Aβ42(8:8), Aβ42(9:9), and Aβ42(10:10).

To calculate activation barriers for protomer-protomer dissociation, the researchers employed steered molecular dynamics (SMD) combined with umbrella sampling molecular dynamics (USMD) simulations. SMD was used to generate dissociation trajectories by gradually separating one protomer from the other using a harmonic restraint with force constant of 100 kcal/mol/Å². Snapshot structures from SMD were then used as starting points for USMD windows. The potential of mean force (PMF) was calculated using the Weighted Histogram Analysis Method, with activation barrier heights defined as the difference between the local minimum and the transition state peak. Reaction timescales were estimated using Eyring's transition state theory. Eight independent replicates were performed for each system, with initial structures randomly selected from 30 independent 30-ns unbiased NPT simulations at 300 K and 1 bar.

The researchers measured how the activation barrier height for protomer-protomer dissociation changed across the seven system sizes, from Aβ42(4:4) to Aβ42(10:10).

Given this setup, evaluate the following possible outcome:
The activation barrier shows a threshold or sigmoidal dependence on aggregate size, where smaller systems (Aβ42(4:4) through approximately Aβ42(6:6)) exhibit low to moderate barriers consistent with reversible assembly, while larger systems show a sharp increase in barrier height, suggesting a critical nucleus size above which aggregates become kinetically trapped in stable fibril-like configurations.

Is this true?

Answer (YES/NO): NO